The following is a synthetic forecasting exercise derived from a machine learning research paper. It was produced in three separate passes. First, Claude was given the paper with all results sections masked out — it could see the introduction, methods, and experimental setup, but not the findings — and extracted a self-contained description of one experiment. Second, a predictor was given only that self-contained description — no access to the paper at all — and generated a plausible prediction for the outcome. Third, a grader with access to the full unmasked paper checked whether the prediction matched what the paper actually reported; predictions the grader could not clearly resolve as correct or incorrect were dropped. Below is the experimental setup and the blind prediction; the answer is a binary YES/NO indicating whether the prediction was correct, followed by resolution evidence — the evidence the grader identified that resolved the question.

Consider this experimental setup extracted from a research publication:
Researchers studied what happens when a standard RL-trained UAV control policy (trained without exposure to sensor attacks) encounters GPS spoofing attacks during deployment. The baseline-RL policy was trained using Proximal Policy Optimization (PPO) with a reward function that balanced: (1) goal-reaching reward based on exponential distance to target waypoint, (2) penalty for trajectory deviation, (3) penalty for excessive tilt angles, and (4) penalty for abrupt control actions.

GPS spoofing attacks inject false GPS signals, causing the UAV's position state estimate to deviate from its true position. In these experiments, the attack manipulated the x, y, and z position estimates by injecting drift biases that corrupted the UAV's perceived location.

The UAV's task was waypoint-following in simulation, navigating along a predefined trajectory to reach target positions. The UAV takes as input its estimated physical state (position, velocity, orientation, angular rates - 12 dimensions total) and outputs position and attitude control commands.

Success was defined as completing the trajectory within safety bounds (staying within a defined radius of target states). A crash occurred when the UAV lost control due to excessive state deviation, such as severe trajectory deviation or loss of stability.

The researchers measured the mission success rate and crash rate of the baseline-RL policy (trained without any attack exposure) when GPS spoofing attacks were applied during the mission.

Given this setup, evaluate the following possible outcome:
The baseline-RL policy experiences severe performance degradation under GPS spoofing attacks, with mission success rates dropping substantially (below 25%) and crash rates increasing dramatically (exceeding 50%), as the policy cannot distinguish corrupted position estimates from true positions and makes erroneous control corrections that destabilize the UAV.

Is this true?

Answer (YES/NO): YES